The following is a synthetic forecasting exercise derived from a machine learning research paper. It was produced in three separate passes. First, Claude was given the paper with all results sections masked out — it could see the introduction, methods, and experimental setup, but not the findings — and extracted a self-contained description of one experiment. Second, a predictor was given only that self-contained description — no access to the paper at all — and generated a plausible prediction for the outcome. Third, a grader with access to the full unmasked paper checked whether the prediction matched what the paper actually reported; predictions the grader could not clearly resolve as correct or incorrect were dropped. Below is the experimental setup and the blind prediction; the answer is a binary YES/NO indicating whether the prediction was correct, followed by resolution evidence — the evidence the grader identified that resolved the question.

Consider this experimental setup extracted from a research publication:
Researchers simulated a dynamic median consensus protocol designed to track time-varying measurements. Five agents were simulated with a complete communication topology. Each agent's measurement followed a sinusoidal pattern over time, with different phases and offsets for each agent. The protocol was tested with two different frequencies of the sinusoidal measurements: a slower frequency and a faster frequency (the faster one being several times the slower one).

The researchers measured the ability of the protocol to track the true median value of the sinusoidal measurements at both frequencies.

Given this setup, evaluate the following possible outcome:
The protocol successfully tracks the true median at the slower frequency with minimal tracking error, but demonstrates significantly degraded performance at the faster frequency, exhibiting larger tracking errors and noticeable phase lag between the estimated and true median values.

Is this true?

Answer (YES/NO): NO